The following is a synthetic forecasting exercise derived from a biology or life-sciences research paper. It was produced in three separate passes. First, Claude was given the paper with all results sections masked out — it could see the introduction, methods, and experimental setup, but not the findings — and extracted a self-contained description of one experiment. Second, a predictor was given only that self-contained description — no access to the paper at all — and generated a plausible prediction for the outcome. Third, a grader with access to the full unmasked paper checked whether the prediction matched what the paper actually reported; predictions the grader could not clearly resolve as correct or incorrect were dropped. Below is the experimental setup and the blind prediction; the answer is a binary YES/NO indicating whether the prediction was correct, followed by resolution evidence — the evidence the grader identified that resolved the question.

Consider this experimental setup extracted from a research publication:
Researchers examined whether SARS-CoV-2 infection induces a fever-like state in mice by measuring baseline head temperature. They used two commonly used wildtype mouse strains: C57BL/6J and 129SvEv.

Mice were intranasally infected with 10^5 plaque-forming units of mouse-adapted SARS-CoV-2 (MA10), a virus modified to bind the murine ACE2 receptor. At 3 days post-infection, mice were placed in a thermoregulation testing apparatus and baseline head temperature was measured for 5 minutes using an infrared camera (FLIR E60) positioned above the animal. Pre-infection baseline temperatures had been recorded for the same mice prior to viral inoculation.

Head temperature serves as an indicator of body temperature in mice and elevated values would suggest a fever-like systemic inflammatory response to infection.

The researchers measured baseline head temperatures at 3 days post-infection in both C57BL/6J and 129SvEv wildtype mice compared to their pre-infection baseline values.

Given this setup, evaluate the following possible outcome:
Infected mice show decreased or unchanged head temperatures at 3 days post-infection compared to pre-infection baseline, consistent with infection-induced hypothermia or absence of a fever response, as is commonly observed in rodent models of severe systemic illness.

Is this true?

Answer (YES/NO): NO